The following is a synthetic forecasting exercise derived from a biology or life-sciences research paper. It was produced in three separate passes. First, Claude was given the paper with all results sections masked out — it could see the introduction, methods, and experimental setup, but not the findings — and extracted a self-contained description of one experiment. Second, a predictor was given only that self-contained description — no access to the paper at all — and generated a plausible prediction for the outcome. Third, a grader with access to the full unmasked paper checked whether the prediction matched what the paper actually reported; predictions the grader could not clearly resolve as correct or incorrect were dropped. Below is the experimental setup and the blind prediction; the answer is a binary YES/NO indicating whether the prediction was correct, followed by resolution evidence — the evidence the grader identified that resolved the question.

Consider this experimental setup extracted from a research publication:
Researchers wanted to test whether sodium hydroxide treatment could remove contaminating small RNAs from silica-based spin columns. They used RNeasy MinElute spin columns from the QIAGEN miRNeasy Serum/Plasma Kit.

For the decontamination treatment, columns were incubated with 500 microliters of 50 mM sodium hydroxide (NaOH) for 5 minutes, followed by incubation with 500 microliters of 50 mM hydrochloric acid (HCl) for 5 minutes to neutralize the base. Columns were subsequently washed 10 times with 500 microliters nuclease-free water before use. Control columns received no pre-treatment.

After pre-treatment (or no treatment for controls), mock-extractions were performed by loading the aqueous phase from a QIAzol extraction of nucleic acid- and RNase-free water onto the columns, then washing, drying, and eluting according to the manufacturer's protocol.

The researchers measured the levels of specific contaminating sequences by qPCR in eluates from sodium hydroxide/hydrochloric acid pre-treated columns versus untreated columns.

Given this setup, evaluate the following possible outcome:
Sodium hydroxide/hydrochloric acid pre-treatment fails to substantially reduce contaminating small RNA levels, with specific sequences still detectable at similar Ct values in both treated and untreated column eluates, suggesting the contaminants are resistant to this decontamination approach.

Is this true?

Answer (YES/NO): NO